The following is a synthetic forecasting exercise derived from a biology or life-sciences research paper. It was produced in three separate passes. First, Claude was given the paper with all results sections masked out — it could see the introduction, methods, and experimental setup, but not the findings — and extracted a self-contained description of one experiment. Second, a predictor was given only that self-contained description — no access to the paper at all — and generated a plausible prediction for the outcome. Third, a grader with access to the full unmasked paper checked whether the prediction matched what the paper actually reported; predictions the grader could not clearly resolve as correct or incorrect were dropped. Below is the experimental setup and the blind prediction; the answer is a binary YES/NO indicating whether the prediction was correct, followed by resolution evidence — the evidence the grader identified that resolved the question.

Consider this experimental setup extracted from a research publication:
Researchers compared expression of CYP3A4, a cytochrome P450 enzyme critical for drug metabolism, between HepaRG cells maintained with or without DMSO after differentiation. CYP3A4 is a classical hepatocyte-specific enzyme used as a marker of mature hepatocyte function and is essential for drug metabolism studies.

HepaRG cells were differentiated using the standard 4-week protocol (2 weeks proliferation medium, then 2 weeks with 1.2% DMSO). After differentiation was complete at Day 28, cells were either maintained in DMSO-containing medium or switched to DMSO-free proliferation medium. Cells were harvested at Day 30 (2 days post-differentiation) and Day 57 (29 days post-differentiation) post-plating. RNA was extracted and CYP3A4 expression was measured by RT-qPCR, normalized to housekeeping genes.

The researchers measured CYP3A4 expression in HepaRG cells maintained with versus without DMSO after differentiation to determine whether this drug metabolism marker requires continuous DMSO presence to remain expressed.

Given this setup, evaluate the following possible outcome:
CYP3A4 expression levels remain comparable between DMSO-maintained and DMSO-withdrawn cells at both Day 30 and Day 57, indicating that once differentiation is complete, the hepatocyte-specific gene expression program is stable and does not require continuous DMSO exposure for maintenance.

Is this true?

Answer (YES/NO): NO